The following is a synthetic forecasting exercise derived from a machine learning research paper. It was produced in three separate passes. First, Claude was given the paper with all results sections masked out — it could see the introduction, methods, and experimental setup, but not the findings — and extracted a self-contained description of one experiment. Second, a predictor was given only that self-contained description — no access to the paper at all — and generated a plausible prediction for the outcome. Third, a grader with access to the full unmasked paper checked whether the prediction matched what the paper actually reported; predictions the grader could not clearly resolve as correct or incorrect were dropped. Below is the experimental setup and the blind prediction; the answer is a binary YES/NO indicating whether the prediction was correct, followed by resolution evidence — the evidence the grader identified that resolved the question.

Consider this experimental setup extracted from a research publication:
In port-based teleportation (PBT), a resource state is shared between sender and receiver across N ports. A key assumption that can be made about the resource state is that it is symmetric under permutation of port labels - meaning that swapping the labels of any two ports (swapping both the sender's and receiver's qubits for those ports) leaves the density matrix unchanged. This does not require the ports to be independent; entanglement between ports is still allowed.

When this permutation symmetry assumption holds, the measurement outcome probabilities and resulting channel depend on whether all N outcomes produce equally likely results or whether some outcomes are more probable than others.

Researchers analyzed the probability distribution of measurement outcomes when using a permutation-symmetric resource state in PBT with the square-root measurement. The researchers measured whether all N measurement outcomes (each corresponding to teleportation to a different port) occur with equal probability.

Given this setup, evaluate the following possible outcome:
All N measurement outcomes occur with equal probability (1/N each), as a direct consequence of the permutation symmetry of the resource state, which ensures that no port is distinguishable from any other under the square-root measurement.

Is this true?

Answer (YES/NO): YES